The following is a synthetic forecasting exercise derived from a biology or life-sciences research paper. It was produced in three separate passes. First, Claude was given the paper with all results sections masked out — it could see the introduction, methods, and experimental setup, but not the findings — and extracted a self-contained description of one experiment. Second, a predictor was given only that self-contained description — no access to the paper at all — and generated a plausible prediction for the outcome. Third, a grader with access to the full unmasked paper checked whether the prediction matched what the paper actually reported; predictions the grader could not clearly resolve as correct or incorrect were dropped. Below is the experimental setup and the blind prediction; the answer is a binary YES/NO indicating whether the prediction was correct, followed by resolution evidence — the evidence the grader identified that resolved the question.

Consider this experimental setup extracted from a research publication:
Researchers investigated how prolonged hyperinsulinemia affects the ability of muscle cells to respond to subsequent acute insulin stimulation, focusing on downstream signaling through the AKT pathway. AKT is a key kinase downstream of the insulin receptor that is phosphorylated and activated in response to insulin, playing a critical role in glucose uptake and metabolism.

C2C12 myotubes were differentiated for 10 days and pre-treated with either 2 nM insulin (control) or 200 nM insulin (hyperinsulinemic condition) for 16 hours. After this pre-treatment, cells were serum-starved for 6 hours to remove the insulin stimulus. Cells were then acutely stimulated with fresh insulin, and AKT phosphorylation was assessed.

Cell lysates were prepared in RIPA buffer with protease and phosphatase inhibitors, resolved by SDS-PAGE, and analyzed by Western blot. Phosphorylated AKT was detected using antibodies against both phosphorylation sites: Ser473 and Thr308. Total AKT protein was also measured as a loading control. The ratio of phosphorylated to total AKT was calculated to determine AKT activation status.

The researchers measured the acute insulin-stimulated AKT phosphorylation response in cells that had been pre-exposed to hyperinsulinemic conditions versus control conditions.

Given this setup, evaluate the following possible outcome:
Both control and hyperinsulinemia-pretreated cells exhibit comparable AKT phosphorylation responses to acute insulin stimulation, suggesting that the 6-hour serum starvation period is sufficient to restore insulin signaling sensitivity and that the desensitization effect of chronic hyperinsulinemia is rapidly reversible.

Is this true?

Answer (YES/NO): NO